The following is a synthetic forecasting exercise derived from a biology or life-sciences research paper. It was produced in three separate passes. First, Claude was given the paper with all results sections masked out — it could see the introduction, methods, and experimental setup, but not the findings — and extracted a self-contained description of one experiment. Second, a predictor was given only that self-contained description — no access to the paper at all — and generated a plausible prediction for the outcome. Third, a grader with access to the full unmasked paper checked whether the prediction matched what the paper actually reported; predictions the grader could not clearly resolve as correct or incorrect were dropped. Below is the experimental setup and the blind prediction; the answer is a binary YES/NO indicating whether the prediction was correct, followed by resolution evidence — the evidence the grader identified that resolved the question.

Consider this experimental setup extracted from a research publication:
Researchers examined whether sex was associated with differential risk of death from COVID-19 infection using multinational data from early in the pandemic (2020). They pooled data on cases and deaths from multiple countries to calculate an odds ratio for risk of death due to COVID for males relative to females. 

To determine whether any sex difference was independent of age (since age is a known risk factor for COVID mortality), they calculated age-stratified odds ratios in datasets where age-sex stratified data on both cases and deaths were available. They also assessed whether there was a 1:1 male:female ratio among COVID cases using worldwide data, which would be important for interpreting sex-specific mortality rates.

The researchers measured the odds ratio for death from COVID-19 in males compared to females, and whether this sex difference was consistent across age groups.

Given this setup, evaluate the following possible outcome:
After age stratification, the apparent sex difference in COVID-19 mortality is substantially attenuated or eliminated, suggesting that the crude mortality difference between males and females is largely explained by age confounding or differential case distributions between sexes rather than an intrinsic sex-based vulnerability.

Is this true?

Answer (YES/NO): NO